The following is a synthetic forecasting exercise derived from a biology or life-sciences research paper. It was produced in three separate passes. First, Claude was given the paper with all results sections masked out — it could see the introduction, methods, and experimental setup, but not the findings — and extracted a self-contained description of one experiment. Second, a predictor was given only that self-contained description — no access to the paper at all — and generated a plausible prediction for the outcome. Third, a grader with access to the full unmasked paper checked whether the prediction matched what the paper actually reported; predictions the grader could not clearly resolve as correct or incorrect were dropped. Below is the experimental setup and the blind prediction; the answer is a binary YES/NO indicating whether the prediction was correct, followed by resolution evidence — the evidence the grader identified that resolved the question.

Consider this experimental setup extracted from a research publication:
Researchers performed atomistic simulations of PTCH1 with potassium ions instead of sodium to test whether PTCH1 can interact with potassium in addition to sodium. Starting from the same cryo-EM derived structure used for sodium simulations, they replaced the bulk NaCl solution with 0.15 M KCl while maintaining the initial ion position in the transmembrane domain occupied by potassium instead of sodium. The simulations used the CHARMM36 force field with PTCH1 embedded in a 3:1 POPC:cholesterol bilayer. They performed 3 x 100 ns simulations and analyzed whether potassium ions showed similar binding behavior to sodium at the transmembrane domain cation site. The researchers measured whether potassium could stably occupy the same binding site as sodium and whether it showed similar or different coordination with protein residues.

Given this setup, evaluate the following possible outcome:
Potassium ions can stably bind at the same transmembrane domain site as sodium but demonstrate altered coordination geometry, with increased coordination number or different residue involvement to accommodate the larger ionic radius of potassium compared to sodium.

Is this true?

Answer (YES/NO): NO